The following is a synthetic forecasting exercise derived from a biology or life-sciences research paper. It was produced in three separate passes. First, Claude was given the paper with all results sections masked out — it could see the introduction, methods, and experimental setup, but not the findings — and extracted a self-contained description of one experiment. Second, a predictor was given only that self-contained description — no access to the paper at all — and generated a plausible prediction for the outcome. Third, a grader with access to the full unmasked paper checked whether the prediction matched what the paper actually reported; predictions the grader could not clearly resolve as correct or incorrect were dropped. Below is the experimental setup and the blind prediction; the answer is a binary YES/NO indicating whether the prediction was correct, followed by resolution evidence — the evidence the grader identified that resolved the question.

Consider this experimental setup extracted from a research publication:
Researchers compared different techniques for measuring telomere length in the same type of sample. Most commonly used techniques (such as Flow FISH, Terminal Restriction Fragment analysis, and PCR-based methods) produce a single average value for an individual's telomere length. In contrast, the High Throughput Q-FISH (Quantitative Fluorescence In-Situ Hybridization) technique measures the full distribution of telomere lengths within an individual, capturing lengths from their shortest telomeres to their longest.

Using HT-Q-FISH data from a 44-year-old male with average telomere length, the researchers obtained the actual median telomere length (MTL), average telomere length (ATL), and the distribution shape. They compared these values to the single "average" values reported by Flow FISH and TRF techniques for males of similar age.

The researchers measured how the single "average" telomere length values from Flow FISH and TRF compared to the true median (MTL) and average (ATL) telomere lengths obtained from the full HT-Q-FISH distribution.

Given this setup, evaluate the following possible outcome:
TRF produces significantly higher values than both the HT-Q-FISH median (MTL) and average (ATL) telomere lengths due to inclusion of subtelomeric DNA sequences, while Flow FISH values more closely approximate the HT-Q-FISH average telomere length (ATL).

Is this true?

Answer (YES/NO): NO